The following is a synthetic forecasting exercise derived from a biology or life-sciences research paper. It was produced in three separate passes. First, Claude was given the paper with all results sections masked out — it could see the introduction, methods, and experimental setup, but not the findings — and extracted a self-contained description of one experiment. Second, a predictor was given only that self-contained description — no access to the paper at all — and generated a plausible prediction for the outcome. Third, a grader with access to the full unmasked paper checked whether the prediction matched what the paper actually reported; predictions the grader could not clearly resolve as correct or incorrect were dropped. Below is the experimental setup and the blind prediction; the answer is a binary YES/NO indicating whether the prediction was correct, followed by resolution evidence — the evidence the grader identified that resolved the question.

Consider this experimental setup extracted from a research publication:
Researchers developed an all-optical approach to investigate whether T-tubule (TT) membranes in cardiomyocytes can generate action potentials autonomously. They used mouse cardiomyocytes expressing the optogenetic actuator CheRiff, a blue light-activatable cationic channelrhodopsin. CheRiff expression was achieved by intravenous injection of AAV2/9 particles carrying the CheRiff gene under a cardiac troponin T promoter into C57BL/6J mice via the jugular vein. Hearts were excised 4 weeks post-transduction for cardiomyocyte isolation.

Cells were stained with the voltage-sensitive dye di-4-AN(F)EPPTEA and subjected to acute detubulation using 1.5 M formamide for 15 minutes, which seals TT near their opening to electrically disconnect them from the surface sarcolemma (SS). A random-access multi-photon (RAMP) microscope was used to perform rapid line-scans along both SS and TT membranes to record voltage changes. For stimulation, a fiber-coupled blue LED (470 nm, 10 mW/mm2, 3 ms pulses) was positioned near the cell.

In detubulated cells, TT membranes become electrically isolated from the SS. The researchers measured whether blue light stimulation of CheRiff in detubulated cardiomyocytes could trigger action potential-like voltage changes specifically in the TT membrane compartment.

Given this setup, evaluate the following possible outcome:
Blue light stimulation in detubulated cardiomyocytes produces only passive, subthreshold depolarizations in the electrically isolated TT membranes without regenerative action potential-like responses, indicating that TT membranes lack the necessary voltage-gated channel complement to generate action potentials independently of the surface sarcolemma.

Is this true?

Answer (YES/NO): NO